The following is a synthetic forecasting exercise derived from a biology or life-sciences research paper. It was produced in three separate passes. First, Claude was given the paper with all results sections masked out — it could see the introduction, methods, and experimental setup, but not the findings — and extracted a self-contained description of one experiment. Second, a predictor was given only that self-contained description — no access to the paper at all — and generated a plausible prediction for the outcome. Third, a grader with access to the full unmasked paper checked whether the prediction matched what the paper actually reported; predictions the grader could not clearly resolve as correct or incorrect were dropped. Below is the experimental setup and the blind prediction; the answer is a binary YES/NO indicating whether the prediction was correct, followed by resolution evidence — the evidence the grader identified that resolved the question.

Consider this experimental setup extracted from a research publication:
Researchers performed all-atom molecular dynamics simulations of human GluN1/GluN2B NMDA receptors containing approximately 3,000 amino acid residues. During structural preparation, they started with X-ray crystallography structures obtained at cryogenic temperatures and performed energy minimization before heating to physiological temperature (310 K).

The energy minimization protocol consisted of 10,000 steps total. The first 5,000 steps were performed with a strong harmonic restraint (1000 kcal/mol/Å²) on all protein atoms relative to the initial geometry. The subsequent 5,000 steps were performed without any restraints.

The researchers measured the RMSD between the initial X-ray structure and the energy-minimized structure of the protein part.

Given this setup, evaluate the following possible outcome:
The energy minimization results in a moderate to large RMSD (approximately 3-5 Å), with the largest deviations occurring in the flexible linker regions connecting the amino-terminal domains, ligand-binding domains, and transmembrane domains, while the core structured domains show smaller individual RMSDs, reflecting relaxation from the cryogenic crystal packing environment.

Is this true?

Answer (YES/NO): NO